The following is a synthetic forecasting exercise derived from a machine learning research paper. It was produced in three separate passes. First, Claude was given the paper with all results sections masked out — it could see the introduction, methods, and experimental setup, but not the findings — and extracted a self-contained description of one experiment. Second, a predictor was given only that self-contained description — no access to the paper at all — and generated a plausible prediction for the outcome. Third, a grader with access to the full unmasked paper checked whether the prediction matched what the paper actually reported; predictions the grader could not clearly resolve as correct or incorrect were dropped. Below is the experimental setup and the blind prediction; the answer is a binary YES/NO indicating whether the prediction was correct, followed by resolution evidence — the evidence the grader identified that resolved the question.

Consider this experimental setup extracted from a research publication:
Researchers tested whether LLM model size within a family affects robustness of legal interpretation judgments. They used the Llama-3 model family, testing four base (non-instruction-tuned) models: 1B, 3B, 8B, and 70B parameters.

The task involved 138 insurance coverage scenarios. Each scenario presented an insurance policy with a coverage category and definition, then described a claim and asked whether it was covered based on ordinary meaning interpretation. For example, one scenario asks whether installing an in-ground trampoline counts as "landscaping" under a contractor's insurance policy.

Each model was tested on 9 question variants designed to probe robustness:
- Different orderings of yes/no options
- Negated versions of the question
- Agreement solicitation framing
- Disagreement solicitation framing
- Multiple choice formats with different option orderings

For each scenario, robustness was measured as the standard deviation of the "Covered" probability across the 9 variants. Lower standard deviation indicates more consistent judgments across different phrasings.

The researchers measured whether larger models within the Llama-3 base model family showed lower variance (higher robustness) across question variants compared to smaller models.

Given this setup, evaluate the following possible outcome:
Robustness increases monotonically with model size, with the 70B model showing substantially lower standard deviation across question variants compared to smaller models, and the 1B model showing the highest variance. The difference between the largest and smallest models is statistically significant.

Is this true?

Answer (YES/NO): NO